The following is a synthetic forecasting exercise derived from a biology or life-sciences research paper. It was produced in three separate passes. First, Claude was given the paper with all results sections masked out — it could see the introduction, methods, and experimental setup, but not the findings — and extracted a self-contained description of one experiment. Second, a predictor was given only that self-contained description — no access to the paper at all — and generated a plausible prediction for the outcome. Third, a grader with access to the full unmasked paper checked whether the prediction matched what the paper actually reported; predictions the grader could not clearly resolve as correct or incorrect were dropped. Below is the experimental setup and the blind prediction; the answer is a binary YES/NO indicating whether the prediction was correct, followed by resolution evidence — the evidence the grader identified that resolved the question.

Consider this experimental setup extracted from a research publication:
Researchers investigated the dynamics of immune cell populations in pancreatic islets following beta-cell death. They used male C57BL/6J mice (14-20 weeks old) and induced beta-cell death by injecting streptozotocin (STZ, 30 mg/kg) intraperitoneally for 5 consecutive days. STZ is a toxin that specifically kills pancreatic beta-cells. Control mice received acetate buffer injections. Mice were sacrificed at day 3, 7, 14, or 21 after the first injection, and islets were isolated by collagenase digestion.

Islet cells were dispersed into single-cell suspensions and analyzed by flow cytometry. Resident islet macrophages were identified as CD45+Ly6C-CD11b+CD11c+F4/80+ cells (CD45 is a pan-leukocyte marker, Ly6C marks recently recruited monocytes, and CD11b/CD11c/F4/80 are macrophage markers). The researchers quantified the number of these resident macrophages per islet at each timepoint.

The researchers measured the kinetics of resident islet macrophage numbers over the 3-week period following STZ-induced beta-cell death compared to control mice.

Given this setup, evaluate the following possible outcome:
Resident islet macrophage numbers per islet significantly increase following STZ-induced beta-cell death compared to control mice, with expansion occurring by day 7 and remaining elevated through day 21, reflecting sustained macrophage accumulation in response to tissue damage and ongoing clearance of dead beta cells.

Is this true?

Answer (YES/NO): NO